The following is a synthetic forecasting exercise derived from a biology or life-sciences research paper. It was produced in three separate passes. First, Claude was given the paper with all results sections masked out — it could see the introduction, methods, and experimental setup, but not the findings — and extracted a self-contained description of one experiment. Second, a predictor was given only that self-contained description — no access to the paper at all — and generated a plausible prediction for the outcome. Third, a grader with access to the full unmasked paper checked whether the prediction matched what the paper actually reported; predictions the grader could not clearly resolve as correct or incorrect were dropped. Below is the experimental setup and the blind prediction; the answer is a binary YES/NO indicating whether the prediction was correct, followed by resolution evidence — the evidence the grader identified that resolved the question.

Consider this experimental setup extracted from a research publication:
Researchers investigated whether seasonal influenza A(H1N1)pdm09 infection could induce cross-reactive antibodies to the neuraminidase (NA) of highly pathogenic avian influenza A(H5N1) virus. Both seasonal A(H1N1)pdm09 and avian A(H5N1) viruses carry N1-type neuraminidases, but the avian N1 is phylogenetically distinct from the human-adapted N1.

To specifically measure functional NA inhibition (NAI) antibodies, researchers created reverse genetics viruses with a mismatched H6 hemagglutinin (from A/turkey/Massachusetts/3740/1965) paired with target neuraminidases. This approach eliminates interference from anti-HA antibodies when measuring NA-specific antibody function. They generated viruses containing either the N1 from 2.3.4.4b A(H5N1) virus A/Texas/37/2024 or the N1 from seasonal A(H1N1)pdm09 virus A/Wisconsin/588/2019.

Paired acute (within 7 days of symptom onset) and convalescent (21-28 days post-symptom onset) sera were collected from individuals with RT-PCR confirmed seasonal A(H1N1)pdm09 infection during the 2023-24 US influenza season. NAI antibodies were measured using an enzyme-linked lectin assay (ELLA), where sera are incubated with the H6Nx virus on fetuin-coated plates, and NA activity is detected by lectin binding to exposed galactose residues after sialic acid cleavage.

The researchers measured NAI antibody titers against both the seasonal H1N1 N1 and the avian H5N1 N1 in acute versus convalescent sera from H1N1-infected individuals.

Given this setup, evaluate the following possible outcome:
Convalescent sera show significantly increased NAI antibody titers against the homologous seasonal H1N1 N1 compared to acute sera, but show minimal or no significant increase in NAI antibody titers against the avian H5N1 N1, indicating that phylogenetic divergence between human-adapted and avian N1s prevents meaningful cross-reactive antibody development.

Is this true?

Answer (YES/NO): NO